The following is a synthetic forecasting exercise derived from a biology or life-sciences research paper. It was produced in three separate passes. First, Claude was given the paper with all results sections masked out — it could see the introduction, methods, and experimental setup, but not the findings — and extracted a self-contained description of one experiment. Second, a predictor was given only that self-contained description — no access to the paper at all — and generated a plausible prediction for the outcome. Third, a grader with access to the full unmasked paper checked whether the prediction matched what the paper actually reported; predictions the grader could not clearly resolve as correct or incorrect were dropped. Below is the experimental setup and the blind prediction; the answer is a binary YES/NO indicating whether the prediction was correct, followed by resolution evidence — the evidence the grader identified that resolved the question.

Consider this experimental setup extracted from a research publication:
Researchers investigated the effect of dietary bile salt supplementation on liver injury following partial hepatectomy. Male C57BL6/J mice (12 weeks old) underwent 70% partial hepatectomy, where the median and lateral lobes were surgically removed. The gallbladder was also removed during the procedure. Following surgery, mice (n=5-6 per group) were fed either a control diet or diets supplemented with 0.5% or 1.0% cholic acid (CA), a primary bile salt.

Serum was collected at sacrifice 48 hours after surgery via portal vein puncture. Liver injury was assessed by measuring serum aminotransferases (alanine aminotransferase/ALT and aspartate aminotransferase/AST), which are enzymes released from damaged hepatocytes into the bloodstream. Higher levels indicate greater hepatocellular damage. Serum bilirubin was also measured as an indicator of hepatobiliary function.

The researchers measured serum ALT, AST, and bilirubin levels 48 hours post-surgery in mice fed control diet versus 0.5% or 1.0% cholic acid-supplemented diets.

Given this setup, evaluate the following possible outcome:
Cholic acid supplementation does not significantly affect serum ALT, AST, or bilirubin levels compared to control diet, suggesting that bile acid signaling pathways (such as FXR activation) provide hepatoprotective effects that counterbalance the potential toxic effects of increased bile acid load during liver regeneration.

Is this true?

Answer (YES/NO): NO